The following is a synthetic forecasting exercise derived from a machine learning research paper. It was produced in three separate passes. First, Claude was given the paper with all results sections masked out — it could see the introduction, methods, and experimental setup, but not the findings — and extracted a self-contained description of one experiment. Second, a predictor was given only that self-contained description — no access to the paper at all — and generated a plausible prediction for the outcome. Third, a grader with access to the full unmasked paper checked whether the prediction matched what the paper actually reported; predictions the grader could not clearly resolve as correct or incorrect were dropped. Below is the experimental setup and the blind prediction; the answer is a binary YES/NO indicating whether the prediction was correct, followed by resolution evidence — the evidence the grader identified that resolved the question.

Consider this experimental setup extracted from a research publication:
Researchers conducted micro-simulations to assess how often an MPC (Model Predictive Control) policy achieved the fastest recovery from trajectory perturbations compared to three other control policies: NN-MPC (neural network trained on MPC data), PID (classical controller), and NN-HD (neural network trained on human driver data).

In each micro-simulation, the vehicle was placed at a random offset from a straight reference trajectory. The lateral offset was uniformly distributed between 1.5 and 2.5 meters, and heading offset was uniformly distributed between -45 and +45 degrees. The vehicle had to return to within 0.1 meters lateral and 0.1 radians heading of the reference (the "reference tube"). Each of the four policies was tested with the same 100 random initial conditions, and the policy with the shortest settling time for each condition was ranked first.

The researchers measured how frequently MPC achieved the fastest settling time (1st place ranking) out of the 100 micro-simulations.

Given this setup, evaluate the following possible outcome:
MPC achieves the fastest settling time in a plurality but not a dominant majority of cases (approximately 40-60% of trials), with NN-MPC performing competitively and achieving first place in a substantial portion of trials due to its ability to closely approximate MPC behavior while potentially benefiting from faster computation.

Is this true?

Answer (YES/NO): NO